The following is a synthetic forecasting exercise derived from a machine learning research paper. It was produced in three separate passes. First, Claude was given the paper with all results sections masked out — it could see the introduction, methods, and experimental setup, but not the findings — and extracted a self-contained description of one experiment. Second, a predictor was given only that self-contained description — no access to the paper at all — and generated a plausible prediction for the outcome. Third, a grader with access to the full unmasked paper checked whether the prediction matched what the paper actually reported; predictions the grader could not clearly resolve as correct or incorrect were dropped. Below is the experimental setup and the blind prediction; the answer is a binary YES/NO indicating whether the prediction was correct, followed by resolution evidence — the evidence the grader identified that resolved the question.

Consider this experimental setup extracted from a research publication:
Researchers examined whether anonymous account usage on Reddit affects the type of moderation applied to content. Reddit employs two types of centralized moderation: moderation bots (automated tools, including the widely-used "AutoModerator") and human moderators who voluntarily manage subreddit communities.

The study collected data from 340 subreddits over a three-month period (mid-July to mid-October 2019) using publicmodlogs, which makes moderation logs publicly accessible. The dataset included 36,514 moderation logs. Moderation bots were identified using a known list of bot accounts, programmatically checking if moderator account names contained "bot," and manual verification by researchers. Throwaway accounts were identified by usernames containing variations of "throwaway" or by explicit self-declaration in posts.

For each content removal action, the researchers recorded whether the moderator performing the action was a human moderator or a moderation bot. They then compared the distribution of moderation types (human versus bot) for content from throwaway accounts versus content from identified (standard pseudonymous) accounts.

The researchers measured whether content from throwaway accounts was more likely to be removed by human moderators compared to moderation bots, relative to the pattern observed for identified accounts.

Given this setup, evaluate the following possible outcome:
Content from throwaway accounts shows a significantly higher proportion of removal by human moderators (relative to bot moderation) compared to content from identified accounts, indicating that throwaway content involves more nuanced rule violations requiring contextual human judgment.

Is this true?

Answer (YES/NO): NO